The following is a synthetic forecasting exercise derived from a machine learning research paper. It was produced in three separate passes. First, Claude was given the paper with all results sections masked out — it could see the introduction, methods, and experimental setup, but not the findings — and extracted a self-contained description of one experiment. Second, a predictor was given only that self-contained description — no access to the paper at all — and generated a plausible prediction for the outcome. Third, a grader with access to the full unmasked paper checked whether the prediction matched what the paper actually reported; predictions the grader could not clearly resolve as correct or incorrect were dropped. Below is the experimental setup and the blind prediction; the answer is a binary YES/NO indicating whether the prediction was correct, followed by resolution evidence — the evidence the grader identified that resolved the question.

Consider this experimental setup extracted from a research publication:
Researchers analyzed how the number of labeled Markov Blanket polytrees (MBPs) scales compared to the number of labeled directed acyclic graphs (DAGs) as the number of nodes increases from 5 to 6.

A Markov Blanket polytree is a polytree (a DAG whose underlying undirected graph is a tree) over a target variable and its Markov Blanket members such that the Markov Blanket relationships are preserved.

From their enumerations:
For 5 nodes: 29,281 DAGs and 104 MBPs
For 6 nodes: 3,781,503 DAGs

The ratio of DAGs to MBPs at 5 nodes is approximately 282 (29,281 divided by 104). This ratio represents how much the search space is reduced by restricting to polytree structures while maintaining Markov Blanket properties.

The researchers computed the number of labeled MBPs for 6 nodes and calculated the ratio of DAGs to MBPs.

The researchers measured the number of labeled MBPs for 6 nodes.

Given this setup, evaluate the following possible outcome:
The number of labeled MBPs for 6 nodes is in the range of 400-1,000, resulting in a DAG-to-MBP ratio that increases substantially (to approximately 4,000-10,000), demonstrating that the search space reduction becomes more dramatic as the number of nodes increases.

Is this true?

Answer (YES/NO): YES